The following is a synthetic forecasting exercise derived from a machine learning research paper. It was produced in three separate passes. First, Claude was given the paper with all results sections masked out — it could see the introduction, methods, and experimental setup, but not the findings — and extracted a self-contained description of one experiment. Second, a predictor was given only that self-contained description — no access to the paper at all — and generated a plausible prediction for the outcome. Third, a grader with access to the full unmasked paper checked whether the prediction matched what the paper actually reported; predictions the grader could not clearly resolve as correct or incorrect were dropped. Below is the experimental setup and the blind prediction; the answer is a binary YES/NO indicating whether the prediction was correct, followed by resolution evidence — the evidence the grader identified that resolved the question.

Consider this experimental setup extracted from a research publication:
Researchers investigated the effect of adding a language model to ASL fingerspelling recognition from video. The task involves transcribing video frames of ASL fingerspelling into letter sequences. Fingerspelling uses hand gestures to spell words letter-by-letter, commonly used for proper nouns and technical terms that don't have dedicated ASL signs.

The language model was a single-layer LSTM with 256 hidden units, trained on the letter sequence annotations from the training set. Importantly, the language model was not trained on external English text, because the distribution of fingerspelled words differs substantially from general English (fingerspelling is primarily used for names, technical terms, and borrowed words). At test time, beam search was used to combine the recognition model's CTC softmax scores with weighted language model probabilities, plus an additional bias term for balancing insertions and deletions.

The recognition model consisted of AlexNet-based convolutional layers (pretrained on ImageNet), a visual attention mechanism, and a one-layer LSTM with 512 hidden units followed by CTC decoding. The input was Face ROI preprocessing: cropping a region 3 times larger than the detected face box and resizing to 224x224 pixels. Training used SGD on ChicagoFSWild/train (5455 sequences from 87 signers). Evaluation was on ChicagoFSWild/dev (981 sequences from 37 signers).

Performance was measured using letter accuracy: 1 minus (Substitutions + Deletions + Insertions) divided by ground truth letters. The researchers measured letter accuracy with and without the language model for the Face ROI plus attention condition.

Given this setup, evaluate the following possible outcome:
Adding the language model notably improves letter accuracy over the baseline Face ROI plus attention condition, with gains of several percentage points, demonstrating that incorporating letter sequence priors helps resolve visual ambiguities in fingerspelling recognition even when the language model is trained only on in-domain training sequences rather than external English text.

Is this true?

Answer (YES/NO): NO